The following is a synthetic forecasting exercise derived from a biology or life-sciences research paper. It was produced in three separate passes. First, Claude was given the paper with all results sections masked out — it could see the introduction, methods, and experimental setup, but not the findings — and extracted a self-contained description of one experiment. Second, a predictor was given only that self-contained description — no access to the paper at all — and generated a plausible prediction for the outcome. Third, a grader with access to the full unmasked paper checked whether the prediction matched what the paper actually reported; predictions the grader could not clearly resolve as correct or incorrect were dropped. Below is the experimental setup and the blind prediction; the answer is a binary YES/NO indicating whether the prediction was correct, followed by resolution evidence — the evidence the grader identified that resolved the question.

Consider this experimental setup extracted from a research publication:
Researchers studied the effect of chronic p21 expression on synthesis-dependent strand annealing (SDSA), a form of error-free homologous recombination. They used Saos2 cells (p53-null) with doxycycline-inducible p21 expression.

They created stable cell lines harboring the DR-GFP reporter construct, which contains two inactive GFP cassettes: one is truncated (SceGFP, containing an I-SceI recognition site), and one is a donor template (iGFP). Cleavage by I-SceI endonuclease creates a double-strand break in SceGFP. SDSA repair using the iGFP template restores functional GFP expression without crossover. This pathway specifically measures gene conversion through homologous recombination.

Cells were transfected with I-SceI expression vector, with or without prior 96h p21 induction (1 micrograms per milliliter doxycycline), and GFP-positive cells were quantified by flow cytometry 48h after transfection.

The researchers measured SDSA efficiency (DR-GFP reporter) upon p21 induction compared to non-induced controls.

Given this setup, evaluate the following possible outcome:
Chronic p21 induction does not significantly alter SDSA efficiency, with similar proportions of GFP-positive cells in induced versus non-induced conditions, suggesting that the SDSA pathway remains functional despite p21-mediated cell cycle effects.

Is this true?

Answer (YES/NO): NO